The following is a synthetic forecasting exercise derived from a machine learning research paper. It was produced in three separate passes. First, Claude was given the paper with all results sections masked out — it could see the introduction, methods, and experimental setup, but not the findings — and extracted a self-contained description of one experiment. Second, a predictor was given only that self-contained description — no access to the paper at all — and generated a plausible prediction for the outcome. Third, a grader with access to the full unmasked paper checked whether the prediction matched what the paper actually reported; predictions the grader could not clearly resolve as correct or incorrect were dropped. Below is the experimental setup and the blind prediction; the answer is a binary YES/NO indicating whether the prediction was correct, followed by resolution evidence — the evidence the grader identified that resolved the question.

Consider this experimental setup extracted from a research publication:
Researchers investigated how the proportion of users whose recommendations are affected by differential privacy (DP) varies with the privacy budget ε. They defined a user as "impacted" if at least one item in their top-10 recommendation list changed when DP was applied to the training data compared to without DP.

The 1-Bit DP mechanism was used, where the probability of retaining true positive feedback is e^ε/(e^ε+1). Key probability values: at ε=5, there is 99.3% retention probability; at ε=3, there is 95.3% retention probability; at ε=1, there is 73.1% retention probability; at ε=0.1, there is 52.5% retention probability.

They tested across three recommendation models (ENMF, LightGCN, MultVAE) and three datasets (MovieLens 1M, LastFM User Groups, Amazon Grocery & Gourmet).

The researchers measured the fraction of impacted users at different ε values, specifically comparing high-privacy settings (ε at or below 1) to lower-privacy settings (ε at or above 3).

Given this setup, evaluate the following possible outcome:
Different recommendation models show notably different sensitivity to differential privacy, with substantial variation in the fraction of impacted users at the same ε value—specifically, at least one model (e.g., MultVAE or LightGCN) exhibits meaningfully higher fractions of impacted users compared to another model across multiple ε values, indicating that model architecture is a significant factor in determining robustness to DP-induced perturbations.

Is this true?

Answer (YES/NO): NO